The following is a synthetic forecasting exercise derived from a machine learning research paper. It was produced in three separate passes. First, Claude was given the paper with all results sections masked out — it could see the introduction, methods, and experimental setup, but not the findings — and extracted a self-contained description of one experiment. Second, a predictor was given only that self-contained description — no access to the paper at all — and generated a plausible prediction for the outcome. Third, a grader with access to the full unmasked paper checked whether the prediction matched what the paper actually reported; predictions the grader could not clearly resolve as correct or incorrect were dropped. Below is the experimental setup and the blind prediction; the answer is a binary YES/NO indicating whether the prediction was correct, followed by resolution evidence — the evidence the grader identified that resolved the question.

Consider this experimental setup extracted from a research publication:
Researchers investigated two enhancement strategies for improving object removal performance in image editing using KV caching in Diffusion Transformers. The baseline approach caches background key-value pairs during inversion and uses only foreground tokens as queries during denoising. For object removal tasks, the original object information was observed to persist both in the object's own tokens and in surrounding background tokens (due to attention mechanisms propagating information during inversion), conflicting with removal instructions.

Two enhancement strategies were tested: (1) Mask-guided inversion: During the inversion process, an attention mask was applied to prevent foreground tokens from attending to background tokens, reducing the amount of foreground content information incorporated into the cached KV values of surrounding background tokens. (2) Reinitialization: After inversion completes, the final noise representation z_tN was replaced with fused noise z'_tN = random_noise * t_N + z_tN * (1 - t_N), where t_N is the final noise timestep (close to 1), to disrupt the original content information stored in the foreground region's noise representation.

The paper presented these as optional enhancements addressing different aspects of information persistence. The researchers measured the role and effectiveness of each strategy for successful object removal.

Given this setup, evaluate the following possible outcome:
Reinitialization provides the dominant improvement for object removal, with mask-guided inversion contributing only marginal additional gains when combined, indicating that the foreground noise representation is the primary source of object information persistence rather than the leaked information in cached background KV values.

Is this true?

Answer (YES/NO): YES